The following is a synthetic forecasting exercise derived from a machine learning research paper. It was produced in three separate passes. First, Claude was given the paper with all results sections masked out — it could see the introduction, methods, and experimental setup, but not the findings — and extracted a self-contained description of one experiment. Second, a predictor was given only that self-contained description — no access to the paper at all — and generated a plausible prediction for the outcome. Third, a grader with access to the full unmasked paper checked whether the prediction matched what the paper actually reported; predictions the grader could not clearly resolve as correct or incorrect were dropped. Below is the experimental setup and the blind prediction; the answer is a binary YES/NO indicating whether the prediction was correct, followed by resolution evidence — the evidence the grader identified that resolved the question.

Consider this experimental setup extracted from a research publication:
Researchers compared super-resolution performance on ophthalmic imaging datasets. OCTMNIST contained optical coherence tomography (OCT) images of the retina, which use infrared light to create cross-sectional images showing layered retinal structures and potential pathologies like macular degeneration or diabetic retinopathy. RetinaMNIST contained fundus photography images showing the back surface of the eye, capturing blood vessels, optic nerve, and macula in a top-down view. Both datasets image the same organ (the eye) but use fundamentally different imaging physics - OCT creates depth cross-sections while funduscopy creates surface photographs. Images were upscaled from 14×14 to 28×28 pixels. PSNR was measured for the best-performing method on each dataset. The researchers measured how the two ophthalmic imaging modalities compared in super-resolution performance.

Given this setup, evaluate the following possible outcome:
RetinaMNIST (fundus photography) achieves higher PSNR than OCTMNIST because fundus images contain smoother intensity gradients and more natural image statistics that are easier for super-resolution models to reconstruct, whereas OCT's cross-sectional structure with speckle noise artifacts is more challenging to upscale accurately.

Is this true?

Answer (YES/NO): YES